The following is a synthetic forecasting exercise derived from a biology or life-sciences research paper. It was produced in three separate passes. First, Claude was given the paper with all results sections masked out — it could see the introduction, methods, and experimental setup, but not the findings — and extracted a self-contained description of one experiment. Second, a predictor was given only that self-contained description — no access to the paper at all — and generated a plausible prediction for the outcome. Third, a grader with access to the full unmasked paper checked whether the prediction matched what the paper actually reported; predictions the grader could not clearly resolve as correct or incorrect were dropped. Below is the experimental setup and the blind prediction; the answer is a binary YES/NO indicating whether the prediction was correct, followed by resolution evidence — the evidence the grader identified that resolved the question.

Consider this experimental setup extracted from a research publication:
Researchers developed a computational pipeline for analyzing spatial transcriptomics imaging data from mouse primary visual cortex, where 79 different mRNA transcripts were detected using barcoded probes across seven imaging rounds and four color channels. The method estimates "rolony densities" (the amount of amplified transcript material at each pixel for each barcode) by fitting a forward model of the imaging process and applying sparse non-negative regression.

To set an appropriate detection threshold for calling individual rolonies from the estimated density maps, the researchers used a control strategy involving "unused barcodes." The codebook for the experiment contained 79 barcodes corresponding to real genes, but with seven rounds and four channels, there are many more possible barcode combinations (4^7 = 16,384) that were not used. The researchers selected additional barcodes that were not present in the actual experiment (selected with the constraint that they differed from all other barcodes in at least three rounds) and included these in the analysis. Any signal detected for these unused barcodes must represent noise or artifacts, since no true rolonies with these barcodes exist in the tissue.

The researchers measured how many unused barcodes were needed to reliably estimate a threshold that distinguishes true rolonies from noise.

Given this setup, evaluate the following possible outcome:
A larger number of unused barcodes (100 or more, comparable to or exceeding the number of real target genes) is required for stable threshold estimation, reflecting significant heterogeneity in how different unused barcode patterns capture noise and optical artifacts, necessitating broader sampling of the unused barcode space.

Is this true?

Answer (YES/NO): NO